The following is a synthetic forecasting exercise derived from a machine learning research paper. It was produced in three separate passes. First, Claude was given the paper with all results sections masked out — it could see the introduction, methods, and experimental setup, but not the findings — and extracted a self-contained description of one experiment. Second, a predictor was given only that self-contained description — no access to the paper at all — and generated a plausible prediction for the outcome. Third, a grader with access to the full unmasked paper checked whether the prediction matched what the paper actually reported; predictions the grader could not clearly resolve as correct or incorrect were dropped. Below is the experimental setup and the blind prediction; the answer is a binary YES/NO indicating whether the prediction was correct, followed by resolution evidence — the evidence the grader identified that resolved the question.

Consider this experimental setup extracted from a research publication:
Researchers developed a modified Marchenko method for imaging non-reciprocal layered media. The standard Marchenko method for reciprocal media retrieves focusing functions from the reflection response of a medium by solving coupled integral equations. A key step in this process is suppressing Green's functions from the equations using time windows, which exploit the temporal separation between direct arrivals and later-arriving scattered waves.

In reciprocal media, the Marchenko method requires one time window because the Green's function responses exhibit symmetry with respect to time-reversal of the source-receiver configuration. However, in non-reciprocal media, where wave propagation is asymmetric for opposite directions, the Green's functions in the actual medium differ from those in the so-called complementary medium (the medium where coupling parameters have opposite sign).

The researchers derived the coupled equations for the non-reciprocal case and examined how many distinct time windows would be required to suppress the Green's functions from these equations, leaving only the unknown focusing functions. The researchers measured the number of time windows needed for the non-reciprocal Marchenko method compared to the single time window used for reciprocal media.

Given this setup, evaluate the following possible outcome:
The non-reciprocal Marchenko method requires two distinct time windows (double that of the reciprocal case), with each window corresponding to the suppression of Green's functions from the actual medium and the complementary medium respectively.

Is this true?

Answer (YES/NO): YES